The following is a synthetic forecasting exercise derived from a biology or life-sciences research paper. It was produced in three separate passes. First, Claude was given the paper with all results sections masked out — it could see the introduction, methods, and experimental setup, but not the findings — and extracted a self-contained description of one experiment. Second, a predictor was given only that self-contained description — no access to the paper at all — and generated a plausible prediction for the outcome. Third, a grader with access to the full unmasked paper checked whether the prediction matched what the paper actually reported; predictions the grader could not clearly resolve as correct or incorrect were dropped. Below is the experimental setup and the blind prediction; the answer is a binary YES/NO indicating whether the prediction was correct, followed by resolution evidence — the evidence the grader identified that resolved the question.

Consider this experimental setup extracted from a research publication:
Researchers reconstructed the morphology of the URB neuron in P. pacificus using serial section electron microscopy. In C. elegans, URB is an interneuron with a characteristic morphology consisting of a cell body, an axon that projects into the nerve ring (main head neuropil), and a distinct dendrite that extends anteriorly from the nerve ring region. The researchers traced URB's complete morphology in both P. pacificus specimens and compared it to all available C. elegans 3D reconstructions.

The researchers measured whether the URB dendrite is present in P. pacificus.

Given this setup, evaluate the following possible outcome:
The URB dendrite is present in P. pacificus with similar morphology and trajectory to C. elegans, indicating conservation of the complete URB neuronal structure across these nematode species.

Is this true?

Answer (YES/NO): NO